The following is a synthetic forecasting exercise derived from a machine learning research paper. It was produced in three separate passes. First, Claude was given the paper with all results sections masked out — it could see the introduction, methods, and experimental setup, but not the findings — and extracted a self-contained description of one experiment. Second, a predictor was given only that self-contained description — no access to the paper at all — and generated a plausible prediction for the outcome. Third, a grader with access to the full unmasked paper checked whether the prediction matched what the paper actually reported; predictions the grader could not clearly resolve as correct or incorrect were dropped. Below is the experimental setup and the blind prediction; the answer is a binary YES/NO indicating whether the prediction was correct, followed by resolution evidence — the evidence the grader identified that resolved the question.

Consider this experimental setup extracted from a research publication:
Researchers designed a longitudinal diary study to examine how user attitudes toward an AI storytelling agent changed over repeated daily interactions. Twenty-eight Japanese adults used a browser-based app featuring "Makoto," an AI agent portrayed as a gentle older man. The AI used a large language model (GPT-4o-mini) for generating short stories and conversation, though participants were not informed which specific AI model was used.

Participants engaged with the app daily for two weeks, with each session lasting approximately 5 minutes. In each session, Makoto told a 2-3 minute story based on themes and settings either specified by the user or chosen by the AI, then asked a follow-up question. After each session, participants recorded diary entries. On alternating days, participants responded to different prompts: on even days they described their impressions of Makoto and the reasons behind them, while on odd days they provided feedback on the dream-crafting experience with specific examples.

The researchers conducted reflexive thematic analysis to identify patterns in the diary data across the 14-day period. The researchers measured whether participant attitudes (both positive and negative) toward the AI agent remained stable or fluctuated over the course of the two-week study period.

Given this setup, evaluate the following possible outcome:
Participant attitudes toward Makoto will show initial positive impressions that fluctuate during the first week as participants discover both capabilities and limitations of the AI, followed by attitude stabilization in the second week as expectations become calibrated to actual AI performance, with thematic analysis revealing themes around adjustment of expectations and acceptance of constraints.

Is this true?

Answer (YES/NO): NO